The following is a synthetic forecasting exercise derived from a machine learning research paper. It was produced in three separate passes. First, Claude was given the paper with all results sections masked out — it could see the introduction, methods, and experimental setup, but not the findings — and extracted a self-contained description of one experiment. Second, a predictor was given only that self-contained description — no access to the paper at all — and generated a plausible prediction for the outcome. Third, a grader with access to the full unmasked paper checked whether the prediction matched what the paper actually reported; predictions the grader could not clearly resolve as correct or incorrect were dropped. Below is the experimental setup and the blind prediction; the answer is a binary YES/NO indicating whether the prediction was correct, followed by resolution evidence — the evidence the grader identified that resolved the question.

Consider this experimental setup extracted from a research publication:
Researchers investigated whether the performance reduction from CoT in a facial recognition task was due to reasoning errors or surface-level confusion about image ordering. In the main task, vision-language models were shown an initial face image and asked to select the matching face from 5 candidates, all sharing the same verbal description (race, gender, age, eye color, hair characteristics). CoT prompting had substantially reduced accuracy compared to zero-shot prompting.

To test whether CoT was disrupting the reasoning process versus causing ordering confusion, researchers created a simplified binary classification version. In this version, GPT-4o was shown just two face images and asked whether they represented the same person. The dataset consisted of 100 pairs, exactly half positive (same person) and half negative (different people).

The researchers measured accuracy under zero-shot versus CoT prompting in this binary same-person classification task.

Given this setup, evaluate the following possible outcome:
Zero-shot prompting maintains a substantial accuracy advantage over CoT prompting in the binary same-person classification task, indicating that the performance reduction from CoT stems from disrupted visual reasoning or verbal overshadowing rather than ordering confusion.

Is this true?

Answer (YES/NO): YES